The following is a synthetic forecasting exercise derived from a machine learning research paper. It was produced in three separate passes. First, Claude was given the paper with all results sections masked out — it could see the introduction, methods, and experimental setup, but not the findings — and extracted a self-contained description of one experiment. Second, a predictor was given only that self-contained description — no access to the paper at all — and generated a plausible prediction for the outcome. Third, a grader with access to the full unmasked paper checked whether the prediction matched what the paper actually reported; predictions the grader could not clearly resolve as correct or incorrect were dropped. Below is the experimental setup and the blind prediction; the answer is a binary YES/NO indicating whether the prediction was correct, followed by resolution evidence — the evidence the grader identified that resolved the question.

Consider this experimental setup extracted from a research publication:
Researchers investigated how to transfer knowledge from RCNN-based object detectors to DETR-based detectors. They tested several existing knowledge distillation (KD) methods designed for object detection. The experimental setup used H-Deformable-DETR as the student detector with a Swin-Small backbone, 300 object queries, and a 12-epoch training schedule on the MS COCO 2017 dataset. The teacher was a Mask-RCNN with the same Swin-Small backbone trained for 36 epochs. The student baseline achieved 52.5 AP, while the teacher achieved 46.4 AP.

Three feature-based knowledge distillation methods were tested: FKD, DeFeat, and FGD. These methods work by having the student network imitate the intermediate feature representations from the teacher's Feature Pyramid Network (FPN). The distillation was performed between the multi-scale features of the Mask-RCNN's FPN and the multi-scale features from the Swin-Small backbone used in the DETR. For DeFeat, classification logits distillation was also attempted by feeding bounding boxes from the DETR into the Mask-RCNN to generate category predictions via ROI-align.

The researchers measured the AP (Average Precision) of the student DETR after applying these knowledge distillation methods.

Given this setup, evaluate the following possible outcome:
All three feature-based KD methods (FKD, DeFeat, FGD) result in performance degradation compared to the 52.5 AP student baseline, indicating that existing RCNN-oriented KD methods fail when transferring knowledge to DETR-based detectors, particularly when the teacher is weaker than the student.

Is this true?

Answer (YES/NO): YES